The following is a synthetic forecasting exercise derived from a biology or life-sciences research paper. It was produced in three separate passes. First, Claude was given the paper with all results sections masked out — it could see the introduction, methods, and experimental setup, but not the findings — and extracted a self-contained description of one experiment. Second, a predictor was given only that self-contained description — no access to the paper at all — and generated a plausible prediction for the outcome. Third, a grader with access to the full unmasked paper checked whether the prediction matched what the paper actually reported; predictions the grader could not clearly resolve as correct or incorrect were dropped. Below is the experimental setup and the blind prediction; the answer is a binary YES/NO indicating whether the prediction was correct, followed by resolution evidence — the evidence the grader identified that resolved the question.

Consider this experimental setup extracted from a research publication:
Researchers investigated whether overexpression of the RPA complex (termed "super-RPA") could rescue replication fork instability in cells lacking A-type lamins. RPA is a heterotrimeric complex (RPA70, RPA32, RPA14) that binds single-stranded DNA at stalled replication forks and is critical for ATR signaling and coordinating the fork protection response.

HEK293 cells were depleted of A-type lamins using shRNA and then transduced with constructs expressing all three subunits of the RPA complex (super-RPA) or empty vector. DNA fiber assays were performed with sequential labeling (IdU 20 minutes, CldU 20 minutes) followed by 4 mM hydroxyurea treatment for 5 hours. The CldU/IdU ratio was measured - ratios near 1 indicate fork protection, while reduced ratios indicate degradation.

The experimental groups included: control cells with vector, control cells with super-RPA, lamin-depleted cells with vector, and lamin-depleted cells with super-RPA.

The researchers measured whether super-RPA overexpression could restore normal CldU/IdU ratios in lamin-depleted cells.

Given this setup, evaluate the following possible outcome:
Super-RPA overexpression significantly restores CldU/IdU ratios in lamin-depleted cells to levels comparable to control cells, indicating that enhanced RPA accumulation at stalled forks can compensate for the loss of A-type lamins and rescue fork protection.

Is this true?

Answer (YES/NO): YES